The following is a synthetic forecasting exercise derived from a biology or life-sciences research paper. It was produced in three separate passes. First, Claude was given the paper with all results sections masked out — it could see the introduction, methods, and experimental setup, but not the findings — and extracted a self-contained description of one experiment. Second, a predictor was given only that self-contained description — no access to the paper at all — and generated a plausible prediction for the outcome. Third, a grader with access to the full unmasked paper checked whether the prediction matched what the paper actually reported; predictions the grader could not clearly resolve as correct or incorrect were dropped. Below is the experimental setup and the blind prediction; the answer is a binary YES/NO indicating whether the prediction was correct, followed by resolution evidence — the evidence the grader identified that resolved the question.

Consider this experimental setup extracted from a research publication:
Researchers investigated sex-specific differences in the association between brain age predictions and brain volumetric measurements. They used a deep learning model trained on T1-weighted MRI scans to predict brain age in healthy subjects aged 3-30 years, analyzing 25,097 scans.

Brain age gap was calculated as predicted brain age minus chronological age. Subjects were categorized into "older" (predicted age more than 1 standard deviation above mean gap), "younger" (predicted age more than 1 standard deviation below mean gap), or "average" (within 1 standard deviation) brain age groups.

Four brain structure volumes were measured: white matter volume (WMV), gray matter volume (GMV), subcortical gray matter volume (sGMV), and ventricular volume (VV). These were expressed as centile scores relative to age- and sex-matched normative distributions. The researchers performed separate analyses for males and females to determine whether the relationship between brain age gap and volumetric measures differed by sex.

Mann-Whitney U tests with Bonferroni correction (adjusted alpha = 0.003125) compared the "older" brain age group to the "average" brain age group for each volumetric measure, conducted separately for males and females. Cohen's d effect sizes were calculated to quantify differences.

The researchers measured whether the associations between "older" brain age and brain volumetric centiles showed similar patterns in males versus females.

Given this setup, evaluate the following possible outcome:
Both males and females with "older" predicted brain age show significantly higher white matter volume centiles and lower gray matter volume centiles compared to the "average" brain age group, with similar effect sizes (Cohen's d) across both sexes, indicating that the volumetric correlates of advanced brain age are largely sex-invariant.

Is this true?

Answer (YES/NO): NO